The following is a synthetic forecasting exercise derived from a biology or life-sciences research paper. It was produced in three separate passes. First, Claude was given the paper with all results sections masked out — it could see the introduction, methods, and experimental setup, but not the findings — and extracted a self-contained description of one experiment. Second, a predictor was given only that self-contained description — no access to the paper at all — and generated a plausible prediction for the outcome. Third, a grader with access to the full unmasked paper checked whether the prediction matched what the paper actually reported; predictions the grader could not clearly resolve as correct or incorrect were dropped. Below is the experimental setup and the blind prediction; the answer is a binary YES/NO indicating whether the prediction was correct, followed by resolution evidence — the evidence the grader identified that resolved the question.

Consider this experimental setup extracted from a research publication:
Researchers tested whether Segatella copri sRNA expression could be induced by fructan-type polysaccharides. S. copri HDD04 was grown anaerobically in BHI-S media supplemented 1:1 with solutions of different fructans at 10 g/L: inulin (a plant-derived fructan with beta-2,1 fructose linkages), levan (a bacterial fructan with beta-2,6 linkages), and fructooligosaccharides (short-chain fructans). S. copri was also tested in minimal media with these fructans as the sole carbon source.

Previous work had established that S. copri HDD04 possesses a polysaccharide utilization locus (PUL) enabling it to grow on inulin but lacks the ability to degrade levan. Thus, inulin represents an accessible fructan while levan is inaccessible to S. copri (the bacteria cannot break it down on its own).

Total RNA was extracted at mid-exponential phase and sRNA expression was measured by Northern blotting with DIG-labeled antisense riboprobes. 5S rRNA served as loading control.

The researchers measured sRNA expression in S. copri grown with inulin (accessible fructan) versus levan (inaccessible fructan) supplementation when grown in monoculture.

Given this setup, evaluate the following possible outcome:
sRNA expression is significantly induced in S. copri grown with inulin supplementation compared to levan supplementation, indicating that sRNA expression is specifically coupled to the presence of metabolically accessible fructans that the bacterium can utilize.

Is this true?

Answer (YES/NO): NO